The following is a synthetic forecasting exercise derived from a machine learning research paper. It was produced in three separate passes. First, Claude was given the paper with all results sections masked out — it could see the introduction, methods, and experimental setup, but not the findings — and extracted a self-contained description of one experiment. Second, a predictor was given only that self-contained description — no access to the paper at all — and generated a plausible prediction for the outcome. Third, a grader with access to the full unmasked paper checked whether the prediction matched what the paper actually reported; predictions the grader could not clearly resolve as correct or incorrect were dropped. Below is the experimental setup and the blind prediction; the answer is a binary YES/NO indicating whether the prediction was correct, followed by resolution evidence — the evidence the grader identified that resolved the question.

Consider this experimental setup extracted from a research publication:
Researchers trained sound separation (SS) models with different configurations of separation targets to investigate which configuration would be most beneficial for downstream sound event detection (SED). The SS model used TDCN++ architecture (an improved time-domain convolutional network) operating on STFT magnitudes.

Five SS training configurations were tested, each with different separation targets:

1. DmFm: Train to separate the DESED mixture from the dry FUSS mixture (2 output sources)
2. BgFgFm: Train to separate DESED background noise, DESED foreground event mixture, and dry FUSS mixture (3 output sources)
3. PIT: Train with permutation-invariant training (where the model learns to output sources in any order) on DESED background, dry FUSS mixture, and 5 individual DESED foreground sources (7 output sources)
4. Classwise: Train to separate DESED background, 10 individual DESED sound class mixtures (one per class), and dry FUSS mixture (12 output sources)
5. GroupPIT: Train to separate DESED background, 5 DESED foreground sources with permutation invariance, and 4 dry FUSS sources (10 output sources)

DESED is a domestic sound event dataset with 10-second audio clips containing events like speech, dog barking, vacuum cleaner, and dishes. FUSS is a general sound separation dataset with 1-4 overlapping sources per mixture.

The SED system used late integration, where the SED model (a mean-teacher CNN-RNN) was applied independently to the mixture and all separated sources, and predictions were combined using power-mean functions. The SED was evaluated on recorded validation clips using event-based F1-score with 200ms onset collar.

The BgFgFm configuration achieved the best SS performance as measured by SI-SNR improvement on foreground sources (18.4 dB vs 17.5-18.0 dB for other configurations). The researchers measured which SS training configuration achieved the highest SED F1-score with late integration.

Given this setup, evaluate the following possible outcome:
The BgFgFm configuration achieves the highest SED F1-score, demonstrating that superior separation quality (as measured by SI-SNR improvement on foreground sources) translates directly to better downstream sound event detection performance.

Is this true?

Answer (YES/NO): NO